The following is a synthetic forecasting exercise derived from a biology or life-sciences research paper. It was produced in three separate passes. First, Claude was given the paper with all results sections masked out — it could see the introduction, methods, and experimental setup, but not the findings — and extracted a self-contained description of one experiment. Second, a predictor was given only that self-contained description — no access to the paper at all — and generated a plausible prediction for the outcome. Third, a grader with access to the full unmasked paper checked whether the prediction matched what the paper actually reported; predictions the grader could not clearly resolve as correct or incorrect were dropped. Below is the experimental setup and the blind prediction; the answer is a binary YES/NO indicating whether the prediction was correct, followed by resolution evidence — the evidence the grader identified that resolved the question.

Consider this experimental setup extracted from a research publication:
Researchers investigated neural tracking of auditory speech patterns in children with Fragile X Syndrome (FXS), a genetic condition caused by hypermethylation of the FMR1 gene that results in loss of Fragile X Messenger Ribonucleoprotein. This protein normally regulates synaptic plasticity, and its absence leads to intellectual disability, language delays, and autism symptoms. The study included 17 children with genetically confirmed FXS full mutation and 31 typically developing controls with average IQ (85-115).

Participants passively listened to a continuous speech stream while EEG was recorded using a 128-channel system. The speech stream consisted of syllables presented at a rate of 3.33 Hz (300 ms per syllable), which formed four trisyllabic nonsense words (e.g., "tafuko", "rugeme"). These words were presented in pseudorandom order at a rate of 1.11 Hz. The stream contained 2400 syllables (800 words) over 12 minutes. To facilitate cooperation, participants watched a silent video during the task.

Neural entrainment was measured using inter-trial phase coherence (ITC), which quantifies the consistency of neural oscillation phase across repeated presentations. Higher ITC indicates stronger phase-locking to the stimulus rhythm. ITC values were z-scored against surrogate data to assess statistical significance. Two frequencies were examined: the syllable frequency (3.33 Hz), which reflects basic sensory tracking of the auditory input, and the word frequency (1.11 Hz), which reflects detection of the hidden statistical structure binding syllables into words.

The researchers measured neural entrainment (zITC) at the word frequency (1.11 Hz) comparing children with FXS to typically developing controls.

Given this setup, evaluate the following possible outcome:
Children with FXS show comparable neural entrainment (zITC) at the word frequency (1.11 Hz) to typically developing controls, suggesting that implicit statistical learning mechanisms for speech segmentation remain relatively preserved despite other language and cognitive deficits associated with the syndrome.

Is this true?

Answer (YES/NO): NO